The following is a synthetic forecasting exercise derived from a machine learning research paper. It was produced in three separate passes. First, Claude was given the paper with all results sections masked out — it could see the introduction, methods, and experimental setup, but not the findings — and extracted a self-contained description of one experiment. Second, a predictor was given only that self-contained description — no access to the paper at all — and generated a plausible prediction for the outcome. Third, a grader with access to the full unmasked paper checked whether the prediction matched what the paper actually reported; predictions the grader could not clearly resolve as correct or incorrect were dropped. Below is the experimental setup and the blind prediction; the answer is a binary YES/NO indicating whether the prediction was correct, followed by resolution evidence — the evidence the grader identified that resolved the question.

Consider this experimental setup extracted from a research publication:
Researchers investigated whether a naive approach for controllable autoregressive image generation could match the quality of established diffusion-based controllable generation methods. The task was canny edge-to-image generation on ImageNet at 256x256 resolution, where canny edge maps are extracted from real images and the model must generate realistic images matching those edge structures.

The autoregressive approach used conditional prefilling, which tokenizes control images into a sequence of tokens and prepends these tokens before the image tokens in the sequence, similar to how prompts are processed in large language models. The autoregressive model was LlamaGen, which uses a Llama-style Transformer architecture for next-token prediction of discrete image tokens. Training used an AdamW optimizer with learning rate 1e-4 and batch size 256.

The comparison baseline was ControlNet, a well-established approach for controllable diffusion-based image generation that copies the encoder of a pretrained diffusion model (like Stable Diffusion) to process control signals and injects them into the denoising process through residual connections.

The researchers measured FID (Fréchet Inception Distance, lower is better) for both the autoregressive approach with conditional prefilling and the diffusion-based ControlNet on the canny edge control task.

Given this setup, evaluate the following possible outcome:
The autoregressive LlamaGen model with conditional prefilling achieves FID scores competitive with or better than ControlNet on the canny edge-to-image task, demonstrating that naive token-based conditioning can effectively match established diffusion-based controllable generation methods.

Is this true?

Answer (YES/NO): NO